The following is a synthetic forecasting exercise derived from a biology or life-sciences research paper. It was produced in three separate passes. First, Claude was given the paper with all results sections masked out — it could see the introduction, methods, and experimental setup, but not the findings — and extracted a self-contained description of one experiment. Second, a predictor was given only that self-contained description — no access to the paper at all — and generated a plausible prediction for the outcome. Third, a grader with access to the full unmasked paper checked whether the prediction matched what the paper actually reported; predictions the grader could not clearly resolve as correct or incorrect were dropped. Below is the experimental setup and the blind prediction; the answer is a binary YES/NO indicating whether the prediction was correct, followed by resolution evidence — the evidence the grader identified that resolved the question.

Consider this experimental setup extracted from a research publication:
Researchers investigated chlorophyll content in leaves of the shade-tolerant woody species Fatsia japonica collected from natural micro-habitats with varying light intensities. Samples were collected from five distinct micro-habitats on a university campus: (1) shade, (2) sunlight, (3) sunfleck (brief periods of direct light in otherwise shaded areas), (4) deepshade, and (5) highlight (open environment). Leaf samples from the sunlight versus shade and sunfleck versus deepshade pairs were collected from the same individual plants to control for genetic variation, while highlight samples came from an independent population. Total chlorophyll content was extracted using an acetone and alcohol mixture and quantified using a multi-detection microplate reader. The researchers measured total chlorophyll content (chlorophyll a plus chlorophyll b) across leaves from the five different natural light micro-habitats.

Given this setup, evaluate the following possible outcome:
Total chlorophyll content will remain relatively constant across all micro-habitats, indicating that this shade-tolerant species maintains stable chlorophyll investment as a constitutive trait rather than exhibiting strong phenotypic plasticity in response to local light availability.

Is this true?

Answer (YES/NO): NO